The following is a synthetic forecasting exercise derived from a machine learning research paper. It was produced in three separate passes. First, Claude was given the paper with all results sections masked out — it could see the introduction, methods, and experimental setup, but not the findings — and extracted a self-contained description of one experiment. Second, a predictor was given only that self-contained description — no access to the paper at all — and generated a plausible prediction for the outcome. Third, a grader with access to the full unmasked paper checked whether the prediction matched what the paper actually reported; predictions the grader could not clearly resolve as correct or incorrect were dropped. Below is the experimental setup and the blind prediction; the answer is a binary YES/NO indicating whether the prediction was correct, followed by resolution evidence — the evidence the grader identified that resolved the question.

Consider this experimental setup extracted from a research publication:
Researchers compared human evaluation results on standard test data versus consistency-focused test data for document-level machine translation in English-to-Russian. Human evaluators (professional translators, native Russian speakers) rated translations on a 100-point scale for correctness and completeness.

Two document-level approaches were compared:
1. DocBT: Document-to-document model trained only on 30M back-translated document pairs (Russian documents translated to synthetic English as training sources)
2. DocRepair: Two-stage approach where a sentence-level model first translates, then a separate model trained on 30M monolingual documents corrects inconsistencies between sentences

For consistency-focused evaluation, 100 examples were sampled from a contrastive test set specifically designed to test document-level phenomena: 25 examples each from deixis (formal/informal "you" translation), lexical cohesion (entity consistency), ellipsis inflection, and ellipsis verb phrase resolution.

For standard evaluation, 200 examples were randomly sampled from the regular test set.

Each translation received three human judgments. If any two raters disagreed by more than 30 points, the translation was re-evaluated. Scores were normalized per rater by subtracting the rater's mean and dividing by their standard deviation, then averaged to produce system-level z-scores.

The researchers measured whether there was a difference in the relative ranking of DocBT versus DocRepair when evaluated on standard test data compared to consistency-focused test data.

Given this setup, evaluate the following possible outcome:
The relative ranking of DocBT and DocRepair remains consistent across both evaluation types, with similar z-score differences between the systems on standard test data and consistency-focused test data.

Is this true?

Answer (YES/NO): NO